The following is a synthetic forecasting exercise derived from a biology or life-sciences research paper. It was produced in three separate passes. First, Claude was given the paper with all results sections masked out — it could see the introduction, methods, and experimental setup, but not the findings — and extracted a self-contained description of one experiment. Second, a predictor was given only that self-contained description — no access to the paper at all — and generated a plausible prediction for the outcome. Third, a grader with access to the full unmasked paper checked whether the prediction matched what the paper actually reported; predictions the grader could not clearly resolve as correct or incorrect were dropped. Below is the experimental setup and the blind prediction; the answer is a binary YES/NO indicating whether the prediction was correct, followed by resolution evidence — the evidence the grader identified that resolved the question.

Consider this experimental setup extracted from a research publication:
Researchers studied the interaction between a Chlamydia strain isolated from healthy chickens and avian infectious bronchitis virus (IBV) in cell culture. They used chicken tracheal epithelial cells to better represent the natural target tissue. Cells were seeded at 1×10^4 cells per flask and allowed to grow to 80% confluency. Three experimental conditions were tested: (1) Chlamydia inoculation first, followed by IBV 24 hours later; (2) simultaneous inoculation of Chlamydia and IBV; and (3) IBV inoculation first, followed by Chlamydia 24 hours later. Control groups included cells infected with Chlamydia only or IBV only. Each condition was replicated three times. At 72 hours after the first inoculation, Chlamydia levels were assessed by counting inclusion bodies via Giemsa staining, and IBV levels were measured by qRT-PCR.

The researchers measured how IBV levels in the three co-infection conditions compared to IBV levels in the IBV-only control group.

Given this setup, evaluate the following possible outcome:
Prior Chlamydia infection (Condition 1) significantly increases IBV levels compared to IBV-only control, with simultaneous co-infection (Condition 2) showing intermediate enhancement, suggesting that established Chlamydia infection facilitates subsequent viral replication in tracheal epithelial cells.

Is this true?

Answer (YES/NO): NO